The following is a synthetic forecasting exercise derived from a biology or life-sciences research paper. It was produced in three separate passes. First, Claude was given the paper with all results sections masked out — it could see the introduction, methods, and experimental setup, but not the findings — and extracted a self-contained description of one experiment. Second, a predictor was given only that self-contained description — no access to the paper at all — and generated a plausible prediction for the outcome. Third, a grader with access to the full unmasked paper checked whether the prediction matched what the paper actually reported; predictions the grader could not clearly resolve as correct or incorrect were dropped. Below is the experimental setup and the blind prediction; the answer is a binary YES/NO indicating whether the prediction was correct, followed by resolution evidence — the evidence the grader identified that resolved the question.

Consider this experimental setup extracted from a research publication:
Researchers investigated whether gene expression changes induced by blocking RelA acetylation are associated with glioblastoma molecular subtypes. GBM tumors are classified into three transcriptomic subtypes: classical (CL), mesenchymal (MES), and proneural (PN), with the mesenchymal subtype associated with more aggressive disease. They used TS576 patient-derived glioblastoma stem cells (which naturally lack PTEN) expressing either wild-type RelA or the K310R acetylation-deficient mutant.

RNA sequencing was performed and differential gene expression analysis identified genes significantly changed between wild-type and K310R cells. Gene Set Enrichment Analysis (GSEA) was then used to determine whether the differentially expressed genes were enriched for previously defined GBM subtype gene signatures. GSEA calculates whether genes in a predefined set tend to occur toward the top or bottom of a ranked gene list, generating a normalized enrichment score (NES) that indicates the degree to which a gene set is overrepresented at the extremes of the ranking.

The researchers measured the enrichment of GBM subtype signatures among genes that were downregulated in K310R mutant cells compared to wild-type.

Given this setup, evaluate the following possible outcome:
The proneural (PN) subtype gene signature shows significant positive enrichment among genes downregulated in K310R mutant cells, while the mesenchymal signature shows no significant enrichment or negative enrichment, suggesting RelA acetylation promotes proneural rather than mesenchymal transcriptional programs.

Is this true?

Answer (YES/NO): NO